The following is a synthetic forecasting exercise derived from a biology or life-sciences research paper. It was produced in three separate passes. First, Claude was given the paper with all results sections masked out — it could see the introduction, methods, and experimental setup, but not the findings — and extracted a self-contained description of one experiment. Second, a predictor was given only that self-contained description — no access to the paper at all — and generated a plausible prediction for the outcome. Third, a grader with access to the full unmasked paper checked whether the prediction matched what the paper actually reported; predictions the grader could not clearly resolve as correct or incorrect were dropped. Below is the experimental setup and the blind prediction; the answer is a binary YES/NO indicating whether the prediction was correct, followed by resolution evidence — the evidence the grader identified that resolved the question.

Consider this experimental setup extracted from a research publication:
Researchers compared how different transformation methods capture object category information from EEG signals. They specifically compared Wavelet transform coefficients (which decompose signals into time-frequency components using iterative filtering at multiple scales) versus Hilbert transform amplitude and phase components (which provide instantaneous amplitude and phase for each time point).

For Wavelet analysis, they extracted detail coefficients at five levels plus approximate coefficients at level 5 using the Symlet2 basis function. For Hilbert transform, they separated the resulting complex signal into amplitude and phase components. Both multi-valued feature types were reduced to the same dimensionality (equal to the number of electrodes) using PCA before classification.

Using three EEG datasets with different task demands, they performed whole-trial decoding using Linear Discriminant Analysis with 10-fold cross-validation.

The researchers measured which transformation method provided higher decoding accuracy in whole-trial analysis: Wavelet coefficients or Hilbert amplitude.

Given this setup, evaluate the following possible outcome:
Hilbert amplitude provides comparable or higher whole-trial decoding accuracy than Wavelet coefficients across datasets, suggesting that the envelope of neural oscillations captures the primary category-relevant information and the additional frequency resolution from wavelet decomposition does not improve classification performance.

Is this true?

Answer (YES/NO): NO